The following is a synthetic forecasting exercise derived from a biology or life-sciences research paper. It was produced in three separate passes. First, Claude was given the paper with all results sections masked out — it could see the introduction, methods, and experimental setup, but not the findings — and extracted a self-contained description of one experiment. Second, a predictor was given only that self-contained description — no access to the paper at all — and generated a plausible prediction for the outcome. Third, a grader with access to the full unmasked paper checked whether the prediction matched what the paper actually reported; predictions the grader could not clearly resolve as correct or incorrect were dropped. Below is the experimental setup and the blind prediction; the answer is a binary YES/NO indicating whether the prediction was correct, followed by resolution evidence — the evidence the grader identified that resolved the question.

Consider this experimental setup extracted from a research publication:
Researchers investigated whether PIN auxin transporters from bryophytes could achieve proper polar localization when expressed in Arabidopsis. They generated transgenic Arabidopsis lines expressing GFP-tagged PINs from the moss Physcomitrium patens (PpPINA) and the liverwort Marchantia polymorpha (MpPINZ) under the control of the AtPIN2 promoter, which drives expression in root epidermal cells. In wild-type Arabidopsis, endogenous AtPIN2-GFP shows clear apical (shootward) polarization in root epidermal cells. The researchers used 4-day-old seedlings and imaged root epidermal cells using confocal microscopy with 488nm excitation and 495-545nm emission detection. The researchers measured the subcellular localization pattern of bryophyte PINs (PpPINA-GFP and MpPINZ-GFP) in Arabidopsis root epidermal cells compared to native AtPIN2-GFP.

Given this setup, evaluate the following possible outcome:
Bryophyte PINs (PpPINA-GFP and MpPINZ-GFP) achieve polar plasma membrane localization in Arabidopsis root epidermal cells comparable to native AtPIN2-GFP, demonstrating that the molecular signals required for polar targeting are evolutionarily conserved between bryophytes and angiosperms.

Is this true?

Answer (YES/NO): NO